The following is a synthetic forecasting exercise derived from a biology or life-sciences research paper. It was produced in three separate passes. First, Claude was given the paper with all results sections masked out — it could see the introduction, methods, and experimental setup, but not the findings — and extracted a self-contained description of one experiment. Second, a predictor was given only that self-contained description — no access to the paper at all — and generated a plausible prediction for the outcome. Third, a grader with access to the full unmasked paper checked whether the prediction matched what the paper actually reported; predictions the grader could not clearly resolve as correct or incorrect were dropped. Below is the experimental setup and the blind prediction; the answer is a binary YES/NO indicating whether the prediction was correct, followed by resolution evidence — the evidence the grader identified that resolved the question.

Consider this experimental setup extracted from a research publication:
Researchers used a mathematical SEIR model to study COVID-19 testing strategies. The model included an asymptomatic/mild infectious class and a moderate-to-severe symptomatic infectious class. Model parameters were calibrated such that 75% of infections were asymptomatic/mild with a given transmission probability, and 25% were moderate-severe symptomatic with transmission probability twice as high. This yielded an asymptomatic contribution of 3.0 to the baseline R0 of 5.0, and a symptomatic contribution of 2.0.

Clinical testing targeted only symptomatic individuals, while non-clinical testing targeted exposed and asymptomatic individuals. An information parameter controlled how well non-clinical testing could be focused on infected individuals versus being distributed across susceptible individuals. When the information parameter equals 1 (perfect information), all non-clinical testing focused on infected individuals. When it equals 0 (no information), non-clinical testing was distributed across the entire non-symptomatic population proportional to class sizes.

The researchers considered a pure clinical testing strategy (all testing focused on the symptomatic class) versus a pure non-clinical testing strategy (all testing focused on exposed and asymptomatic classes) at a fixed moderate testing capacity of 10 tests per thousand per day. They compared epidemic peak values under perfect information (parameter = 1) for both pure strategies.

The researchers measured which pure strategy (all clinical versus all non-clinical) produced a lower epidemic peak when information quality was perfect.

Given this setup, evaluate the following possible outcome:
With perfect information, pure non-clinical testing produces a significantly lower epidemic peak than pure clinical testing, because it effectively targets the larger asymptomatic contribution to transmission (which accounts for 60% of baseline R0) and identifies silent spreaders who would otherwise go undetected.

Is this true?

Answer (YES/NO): NO